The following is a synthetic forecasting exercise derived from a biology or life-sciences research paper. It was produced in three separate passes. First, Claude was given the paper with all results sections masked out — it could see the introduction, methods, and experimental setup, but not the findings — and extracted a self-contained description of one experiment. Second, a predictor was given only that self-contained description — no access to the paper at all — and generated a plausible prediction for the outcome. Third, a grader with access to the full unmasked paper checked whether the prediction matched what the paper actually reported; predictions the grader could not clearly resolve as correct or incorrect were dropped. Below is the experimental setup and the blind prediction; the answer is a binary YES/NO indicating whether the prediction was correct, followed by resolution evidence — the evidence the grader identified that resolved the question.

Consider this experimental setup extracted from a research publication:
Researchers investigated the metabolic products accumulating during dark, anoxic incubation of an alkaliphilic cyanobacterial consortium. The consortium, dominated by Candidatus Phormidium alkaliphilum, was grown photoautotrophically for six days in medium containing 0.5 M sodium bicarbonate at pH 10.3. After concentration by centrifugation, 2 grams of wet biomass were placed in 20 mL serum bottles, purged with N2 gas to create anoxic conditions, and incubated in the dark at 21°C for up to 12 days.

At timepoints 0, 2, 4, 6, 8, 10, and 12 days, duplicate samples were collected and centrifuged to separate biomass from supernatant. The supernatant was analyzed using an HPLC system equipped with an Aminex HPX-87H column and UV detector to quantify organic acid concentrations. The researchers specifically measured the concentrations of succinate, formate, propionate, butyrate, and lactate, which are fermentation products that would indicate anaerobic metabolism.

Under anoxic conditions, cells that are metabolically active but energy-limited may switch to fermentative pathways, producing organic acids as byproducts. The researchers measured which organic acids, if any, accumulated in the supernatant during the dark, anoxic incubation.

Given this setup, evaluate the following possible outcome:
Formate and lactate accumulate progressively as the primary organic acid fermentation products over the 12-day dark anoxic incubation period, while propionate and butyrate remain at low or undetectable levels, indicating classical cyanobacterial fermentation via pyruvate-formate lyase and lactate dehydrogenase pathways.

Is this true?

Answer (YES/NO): NO